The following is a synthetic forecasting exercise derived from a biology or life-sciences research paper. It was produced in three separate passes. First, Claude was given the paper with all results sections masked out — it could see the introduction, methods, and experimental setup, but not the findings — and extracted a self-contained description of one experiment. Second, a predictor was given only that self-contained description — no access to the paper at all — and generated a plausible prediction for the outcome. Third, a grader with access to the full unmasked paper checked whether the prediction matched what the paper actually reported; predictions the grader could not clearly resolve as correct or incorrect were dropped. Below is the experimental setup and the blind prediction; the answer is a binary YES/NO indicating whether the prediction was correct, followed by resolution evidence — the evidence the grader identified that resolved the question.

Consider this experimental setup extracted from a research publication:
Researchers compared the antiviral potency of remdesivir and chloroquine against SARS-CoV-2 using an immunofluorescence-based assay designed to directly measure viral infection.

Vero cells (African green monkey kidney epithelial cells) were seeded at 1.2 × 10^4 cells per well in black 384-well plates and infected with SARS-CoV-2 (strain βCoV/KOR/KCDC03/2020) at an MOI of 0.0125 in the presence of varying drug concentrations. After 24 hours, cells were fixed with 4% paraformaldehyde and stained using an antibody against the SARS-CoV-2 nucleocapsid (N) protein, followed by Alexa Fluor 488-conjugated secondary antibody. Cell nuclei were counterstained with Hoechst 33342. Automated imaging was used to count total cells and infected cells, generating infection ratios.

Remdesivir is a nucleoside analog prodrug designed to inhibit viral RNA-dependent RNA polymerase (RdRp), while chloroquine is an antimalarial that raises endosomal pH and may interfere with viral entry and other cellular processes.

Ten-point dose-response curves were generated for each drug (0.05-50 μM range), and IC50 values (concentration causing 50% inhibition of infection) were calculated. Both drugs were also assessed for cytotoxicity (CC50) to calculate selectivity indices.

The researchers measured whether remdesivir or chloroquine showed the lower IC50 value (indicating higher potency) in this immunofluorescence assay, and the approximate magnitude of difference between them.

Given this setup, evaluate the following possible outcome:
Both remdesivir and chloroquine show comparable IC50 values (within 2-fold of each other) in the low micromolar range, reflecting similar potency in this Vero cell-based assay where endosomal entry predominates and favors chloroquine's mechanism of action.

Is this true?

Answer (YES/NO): YES